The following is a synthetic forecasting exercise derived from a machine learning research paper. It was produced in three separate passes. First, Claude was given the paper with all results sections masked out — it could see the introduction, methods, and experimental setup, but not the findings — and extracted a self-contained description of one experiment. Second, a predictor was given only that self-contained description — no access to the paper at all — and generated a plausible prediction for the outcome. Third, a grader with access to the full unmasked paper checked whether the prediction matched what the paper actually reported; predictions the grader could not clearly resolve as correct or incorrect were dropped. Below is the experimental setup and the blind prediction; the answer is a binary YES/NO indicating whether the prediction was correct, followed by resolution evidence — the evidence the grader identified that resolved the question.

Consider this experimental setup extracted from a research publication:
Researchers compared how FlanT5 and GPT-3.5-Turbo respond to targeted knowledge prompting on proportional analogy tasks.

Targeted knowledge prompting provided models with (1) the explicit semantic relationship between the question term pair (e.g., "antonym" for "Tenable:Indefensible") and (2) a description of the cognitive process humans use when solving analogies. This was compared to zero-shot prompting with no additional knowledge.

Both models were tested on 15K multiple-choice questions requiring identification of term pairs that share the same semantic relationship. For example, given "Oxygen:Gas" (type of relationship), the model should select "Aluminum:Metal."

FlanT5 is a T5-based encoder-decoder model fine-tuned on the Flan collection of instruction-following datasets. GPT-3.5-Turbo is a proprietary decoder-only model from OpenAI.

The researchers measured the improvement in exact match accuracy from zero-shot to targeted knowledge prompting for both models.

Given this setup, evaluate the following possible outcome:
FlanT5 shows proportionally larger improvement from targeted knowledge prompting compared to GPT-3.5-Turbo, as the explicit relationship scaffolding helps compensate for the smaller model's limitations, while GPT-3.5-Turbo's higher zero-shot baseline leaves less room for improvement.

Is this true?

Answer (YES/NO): YES